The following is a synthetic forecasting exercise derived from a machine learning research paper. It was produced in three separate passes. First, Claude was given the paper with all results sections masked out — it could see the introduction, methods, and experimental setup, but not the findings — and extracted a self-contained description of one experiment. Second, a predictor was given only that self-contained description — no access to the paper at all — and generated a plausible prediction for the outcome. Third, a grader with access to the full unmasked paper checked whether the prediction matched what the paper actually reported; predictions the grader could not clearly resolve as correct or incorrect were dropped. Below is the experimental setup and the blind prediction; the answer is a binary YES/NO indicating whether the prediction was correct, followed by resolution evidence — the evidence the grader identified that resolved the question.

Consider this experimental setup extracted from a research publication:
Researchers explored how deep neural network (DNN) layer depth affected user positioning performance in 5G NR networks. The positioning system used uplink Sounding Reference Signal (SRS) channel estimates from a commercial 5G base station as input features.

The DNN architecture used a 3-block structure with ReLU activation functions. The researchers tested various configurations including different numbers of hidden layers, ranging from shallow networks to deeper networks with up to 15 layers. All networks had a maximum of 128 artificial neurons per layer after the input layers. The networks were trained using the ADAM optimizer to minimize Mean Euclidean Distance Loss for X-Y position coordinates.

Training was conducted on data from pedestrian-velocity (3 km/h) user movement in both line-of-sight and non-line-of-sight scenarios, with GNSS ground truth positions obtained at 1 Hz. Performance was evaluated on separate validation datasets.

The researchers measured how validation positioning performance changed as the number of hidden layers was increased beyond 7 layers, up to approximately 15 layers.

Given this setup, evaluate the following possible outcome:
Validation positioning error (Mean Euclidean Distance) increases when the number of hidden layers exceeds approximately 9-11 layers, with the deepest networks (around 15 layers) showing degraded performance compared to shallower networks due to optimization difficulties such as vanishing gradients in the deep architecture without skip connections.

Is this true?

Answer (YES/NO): NO